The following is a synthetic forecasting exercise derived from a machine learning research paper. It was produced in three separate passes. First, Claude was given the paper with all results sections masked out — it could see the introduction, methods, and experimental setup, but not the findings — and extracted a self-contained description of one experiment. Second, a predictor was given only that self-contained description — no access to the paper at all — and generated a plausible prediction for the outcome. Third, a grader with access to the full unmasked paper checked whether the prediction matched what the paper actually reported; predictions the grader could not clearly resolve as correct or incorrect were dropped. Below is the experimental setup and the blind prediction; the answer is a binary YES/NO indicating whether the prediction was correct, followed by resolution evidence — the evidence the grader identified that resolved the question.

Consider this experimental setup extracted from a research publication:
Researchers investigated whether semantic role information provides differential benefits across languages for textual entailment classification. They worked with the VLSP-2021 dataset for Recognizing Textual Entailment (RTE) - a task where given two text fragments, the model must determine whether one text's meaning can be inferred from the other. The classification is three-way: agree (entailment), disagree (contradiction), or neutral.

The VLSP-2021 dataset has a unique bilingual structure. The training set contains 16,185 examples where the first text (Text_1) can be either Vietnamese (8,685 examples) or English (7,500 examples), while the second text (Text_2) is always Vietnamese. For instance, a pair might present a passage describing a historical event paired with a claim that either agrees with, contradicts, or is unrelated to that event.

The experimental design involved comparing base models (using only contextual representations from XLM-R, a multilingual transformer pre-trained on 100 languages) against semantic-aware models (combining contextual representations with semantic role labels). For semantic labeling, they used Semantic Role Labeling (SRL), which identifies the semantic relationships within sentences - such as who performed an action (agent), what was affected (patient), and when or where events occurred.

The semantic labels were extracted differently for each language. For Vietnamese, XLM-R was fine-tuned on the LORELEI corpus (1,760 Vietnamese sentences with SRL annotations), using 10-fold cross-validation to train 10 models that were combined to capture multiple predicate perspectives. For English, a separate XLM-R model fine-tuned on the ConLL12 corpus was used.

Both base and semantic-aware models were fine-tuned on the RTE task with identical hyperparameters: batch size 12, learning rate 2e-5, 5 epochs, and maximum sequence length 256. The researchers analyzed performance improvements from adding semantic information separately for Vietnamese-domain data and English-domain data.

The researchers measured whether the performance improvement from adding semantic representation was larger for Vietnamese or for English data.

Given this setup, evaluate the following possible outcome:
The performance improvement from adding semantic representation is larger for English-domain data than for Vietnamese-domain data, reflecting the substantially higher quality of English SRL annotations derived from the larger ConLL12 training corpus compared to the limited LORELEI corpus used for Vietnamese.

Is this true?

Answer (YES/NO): NO